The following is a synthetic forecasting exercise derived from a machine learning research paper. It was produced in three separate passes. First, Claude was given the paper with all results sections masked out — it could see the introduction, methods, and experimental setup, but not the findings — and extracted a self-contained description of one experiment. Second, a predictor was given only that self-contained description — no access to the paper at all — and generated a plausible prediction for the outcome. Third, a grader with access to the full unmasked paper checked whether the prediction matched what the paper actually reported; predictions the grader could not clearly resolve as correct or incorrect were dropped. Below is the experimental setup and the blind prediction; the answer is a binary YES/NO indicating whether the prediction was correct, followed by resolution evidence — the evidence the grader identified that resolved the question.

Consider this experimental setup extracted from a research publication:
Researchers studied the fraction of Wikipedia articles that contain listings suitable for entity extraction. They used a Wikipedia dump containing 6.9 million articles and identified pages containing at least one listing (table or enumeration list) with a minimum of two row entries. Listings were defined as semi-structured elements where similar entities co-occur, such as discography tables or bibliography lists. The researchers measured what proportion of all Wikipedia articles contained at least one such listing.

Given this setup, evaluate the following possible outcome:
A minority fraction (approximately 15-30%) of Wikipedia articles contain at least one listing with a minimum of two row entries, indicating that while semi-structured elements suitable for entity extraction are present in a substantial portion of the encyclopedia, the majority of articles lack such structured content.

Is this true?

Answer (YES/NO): NO